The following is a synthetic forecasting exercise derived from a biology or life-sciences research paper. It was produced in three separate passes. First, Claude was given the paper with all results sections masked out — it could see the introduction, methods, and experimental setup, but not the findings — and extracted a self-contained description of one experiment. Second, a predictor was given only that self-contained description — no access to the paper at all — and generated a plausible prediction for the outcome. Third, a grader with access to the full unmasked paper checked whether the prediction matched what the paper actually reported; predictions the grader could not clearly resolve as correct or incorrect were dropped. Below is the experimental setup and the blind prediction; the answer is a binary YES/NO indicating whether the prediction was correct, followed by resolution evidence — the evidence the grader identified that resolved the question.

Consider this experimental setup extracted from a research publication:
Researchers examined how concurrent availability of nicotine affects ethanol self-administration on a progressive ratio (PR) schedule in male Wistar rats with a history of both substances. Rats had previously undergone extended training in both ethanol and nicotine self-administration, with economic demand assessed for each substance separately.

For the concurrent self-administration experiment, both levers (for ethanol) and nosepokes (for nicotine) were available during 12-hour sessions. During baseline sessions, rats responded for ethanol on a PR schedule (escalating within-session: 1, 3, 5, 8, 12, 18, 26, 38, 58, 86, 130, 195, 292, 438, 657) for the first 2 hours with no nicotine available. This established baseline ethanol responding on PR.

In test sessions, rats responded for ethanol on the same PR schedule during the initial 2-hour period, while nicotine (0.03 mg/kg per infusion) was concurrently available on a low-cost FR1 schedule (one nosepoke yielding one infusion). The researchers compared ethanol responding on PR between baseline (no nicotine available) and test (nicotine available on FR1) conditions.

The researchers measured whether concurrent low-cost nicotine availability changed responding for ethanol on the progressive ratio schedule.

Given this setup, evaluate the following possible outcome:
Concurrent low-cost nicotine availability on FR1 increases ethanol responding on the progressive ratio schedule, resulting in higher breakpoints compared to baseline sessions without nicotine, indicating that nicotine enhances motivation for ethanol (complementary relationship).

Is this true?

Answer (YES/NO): YES